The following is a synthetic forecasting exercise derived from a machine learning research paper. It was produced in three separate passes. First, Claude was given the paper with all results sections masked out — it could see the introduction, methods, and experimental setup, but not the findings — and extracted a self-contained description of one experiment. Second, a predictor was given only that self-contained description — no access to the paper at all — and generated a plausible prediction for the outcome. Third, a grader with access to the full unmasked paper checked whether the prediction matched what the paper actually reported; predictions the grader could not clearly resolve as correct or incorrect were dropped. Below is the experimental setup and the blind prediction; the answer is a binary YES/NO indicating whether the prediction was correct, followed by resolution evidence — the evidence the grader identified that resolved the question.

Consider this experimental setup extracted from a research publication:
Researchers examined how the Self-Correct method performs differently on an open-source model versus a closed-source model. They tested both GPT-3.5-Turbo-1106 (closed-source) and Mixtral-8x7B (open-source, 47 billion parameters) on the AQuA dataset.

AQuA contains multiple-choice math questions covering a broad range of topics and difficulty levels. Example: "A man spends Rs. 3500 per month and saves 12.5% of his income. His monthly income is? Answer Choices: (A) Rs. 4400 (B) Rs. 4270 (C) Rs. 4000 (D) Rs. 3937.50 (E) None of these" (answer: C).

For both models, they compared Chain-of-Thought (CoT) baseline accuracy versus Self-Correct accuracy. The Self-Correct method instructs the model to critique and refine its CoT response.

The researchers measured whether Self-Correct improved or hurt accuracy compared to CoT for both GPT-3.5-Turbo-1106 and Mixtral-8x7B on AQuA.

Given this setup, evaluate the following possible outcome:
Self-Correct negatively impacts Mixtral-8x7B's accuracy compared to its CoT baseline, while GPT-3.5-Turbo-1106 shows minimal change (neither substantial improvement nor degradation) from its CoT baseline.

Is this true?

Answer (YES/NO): NO